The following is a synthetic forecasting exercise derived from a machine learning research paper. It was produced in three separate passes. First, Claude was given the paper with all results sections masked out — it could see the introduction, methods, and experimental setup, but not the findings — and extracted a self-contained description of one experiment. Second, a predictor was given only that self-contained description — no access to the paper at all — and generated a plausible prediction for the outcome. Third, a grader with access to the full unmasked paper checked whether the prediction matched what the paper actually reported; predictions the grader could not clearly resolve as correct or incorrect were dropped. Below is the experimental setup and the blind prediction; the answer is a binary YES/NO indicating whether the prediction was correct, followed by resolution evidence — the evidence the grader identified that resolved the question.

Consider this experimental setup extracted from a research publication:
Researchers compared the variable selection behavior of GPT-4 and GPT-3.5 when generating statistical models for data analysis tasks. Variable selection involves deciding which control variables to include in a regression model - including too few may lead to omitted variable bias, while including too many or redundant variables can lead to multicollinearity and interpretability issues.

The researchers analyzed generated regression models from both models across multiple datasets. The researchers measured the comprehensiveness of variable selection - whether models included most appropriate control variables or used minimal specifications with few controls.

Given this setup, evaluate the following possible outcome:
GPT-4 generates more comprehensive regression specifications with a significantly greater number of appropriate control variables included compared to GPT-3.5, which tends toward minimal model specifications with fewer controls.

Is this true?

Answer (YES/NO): YES